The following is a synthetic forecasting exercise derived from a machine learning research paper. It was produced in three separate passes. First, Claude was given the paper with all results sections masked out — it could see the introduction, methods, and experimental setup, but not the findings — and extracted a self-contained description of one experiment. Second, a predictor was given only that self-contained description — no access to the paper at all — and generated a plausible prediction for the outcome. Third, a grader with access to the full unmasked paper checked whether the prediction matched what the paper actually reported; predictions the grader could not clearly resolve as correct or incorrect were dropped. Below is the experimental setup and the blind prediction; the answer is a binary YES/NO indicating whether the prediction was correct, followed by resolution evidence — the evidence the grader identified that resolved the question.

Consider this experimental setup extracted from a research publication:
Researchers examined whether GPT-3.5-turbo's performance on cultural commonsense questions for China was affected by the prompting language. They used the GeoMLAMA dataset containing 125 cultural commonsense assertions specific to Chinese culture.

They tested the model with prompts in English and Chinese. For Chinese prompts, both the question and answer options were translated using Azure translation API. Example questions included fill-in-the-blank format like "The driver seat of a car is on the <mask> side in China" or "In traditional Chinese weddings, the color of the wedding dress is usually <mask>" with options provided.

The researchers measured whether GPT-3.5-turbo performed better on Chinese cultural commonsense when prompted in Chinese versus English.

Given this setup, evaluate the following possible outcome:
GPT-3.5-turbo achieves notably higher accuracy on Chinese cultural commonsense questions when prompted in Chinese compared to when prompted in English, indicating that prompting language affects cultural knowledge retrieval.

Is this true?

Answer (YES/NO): NO